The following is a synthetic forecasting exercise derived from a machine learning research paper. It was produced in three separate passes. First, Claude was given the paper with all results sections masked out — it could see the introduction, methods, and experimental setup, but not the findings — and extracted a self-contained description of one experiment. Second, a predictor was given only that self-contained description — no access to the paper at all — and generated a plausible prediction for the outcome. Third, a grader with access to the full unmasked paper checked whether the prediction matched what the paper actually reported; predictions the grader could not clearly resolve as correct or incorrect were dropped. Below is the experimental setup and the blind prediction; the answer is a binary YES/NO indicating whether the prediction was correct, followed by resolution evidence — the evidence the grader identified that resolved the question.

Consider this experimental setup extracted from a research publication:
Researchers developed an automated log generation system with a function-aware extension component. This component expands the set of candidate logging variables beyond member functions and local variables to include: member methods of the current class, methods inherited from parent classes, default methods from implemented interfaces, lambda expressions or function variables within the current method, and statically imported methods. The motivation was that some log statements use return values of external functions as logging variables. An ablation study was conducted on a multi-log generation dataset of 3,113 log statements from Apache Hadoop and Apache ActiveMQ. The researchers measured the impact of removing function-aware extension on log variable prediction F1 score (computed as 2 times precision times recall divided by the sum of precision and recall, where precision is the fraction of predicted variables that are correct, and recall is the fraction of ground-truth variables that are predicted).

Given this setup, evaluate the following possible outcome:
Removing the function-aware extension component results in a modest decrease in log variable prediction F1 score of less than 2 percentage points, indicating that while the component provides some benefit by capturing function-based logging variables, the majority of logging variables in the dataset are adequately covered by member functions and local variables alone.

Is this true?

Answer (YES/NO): NO